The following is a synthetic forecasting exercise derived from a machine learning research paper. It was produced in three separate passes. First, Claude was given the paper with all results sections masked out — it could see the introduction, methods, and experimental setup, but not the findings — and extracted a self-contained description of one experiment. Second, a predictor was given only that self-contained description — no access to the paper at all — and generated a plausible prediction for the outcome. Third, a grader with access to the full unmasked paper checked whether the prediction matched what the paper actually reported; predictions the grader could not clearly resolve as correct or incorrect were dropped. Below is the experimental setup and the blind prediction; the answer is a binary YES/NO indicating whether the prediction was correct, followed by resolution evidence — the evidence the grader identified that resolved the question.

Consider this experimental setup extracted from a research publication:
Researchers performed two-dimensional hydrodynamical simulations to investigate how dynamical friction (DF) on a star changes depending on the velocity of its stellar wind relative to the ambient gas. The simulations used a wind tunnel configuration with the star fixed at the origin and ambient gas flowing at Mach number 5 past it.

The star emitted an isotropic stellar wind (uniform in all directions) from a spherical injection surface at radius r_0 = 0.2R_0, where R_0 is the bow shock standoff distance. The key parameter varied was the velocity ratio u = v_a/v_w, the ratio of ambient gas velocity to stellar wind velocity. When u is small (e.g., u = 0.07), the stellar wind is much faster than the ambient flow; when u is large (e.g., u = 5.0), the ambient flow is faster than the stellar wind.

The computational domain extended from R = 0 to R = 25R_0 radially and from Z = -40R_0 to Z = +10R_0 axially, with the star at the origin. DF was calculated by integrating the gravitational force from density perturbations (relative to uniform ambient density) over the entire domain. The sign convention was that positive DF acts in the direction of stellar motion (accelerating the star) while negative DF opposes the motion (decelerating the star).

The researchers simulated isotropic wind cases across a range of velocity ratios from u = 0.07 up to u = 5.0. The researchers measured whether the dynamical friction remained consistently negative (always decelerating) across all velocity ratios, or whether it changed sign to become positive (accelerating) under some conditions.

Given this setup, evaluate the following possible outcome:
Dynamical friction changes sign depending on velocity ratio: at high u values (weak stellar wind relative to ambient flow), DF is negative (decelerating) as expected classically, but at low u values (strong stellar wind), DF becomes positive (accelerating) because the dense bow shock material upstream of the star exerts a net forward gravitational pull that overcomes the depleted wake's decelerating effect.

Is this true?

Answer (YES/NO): YES